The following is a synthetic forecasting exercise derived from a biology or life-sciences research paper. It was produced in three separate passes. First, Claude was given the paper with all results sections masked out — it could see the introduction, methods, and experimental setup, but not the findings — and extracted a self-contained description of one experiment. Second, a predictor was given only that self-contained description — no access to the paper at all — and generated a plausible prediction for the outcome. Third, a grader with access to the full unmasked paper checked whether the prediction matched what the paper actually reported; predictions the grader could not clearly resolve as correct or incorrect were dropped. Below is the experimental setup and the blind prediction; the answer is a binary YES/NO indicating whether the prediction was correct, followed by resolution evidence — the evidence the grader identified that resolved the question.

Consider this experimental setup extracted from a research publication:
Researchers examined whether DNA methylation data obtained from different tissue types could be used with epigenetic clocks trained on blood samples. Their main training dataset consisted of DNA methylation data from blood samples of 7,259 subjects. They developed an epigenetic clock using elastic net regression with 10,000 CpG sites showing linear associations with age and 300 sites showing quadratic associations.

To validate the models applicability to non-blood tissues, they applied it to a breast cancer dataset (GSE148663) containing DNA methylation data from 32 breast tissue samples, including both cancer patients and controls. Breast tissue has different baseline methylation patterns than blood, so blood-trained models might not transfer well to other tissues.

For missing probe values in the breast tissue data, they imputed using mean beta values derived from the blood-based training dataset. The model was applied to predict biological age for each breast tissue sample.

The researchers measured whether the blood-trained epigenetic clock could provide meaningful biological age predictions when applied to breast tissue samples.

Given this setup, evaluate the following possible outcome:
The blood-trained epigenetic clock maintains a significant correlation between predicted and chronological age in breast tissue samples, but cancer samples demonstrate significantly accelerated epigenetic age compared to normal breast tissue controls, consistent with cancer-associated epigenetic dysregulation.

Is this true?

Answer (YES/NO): NO